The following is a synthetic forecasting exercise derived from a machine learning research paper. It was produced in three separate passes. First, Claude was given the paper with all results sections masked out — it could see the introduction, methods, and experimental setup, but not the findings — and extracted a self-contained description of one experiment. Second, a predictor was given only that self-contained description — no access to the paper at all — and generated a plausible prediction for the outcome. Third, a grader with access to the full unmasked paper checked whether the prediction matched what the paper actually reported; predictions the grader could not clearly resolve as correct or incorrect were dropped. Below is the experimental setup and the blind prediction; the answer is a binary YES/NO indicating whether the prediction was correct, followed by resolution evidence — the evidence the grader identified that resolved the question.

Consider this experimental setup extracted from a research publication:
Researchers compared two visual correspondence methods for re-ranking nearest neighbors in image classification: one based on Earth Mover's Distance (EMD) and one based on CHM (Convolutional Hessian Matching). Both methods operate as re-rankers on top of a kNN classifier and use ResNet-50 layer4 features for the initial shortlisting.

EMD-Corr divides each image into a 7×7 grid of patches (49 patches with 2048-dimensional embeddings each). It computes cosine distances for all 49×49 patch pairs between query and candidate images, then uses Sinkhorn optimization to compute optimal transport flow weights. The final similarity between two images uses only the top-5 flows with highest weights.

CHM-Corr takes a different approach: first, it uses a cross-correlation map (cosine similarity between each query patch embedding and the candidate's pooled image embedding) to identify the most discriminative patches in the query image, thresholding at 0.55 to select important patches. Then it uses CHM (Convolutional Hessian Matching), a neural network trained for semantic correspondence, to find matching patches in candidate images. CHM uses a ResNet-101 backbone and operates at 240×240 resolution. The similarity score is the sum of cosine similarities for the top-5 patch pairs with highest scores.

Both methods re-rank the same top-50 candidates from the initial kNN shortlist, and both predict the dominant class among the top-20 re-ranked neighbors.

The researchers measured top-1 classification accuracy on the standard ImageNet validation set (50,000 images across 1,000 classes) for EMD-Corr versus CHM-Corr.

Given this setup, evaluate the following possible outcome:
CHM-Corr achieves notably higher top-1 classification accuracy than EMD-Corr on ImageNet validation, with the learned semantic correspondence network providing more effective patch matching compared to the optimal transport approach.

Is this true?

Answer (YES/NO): NO